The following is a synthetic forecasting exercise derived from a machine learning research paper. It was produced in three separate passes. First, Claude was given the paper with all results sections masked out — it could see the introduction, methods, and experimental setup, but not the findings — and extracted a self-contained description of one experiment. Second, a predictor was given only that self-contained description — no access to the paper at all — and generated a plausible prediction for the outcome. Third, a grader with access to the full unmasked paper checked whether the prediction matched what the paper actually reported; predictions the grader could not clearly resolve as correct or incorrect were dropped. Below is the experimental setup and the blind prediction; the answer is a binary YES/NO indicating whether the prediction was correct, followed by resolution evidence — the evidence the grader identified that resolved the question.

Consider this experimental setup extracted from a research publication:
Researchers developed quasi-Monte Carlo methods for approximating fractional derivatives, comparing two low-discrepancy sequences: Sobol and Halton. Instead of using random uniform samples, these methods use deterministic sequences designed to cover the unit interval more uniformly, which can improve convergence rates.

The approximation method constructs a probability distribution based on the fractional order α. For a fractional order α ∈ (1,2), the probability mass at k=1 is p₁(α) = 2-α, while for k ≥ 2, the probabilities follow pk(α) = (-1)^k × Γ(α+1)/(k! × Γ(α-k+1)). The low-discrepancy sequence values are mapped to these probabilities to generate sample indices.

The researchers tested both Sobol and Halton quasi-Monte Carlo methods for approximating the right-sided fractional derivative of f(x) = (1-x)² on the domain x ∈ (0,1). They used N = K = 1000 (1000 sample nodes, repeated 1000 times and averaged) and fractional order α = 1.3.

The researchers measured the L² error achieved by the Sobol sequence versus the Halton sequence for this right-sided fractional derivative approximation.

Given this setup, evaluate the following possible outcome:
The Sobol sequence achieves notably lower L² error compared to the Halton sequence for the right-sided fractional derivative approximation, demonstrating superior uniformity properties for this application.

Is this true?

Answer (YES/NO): NO